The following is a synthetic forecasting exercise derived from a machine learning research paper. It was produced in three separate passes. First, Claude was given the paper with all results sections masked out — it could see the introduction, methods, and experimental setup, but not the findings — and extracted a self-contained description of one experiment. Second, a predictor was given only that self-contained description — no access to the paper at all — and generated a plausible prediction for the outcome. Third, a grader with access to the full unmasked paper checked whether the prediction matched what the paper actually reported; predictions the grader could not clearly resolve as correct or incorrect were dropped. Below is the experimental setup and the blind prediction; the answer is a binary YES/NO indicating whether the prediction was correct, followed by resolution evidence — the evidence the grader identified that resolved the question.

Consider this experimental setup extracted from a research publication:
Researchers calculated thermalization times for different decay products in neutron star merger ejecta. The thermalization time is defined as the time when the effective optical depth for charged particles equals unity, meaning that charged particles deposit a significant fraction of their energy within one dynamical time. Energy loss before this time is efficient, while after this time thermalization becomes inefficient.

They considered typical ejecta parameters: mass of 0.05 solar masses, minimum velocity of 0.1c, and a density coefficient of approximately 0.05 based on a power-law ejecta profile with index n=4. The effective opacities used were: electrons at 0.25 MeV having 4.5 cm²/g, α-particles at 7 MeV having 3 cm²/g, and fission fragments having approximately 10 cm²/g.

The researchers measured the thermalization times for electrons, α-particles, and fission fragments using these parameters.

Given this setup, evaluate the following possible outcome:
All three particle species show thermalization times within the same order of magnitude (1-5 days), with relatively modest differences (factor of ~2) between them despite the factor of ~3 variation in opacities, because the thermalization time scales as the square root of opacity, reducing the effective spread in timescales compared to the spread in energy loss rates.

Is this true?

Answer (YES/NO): NO